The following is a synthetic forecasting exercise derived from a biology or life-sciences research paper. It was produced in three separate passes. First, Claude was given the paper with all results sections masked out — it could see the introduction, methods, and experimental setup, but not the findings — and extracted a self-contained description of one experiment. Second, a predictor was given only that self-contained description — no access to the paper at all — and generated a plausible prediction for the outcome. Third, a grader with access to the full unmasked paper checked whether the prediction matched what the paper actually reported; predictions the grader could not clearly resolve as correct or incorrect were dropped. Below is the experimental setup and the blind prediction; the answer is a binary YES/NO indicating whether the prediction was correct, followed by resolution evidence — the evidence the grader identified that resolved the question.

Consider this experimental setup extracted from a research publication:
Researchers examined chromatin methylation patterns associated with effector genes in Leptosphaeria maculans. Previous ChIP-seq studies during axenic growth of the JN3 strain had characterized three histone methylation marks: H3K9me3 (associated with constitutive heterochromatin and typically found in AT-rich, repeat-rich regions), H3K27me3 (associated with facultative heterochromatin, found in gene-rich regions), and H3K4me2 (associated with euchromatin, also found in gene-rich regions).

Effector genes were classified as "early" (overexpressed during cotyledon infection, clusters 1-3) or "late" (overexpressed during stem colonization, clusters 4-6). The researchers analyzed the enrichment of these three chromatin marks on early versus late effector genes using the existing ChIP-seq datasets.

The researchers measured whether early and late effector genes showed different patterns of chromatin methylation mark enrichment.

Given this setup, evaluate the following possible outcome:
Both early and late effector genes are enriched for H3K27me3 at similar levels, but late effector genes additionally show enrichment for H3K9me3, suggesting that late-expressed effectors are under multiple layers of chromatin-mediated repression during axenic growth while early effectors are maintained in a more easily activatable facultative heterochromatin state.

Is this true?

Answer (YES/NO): NO